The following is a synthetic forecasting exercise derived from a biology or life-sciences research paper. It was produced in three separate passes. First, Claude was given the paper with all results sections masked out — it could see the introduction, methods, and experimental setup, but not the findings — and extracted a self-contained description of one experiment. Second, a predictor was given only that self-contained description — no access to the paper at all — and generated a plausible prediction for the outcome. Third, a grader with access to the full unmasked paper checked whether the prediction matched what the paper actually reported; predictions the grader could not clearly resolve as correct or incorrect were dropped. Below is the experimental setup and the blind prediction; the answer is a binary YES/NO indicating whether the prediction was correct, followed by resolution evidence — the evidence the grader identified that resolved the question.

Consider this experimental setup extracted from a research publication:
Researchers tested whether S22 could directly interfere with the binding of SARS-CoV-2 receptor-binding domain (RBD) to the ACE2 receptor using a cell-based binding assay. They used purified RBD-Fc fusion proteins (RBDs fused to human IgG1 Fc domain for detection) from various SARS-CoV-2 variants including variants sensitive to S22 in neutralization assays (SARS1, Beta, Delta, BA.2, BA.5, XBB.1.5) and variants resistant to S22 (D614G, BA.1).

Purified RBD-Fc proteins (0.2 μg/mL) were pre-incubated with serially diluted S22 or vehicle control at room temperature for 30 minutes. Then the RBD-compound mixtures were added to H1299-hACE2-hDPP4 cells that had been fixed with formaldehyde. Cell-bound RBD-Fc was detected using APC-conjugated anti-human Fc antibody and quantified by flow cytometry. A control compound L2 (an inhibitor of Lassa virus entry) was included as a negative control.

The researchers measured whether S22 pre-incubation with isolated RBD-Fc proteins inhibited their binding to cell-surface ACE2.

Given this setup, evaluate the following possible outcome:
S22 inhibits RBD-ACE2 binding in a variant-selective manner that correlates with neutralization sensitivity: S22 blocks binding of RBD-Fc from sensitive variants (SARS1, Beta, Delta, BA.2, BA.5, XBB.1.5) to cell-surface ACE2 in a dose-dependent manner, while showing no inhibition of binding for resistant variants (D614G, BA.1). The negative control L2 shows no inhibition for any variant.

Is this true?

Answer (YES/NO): NO